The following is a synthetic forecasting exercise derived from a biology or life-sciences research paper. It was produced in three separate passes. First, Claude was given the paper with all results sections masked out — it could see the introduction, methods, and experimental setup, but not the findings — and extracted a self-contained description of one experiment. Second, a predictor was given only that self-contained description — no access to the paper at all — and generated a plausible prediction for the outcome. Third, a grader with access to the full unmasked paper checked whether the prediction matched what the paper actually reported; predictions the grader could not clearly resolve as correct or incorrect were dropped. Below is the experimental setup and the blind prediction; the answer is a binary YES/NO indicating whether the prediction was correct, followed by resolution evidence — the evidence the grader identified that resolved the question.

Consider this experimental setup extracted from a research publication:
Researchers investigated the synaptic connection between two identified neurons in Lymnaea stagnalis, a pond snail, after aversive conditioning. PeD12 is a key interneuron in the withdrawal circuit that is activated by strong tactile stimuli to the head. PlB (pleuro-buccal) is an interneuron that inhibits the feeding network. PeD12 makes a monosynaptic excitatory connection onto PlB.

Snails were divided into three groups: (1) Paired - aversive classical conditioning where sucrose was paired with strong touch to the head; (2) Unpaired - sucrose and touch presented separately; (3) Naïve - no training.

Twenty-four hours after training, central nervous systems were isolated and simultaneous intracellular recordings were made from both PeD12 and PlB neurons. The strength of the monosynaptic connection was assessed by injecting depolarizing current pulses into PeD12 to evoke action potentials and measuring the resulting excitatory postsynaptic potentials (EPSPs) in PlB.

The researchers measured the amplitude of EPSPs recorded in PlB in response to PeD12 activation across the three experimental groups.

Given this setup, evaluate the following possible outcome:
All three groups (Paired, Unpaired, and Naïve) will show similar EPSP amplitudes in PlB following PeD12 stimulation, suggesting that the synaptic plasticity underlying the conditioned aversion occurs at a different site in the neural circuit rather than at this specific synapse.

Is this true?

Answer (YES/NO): NO